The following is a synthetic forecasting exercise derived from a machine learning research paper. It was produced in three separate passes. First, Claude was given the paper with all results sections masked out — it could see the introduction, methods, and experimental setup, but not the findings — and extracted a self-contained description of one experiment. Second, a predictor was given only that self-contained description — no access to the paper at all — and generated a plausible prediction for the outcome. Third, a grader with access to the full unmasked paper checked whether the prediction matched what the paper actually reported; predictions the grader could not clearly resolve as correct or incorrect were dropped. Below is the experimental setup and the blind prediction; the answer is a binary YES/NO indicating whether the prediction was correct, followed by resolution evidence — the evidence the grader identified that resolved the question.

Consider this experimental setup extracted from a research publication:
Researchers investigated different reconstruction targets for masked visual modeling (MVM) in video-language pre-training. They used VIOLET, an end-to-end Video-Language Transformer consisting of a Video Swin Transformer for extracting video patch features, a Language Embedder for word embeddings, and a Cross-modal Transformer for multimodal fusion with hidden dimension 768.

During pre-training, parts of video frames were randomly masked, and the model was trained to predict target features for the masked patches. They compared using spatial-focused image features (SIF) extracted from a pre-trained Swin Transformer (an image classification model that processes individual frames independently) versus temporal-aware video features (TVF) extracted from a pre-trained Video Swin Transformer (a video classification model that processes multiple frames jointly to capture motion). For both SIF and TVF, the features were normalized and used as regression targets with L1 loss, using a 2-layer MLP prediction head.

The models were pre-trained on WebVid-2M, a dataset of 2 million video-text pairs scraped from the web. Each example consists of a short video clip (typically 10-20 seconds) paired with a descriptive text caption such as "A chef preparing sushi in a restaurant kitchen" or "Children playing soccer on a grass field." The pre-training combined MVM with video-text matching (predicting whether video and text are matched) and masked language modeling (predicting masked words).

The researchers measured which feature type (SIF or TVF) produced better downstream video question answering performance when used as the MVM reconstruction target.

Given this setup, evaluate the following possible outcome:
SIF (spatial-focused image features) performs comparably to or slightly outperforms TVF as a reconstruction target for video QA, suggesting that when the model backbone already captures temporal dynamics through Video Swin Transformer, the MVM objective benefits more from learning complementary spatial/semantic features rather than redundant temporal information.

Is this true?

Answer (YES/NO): NO